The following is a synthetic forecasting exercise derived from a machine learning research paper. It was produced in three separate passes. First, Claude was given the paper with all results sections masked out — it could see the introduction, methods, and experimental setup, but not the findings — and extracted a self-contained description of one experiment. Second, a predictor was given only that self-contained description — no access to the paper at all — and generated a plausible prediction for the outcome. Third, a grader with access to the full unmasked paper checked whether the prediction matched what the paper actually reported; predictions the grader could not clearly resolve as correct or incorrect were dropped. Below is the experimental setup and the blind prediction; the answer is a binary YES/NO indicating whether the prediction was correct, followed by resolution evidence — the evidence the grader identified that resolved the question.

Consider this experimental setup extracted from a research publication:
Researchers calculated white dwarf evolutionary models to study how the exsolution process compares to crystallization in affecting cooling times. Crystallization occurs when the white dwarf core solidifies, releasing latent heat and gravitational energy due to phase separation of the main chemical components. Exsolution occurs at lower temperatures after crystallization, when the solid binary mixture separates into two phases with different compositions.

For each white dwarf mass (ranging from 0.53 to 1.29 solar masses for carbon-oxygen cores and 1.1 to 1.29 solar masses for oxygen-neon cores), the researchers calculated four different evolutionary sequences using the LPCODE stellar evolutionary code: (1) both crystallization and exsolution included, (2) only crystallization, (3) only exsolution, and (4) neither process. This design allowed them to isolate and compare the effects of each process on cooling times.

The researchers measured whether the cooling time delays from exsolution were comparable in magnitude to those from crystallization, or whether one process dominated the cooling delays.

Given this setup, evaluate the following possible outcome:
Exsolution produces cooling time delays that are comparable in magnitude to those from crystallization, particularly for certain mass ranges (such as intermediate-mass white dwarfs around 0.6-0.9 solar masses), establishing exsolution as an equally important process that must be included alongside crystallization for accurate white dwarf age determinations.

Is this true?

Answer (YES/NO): NO